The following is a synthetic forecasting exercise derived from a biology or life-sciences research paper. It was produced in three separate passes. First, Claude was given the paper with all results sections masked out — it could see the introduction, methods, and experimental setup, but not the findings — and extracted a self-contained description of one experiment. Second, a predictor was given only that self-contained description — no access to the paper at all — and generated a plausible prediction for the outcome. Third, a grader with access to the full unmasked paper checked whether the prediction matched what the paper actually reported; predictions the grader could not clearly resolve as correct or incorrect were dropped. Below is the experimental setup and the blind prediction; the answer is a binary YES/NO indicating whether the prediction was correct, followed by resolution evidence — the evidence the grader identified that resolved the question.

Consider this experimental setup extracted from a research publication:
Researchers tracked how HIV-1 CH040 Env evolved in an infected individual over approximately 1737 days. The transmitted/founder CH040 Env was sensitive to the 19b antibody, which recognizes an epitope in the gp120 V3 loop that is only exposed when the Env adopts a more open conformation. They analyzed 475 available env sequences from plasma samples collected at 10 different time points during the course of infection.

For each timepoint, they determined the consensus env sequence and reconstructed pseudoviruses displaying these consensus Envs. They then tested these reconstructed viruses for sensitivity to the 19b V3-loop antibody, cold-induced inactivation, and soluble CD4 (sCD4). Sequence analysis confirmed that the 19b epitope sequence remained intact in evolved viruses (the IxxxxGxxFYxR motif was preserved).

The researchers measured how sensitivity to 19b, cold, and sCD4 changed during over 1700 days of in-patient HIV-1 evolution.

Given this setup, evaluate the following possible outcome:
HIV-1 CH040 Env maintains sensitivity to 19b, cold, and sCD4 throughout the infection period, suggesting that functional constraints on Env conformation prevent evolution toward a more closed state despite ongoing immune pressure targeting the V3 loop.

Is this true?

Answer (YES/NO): NO